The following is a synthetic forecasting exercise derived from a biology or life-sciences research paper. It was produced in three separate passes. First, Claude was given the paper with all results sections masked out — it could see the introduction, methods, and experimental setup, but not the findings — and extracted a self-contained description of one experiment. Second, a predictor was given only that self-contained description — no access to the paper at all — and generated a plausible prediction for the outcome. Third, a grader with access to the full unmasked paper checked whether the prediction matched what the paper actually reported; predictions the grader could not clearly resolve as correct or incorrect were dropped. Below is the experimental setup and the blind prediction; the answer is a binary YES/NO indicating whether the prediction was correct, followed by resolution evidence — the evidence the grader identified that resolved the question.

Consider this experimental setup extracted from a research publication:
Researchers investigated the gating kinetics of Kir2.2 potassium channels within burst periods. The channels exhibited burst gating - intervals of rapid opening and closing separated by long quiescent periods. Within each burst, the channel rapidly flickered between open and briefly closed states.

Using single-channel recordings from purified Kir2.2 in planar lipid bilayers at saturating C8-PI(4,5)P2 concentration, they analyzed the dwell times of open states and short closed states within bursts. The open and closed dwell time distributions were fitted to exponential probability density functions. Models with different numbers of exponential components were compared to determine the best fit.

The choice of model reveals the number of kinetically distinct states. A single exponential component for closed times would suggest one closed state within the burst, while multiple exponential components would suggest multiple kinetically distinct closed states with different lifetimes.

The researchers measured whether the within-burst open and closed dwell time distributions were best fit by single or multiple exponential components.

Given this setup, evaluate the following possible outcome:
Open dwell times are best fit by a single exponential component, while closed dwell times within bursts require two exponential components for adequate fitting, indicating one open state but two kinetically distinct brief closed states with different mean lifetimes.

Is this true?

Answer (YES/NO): NO